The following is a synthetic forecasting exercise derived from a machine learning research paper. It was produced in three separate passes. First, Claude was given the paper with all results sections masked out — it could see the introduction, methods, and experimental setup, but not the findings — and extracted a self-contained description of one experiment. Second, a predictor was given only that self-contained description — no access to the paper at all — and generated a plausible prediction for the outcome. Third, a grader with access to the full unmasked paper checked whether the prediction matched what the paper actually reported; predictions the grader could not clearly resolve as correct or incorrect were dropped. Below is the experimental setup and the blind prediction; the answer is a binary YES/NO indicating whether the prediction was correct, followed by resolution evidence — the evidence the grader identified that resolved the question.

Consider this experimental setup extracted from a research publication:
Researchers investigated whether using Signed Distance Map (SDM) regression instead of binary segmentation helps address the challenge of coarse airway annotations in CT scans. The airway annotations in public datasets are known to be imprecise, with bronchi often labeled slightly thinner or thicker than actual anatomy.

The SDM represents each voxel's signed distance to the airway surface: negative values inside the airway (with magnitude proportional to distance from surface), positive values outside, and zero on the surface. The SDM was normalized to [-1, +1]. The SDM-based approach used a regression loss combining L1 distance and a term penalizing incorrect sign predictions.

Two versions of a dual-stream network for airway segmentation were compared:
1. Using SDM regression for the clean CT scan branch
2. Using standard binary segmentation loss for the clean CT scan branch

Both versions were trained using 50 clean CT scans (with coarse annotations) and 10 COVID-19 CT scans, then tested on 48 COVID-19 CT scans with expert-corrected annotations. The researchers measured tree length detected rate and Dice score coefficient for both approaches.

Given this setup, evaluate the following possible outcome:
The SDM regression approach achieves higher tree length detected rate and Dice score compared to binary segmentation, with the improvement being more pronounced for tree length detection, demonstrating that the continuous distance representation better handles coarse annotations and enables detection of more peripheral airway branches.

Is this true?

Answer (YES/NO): YES